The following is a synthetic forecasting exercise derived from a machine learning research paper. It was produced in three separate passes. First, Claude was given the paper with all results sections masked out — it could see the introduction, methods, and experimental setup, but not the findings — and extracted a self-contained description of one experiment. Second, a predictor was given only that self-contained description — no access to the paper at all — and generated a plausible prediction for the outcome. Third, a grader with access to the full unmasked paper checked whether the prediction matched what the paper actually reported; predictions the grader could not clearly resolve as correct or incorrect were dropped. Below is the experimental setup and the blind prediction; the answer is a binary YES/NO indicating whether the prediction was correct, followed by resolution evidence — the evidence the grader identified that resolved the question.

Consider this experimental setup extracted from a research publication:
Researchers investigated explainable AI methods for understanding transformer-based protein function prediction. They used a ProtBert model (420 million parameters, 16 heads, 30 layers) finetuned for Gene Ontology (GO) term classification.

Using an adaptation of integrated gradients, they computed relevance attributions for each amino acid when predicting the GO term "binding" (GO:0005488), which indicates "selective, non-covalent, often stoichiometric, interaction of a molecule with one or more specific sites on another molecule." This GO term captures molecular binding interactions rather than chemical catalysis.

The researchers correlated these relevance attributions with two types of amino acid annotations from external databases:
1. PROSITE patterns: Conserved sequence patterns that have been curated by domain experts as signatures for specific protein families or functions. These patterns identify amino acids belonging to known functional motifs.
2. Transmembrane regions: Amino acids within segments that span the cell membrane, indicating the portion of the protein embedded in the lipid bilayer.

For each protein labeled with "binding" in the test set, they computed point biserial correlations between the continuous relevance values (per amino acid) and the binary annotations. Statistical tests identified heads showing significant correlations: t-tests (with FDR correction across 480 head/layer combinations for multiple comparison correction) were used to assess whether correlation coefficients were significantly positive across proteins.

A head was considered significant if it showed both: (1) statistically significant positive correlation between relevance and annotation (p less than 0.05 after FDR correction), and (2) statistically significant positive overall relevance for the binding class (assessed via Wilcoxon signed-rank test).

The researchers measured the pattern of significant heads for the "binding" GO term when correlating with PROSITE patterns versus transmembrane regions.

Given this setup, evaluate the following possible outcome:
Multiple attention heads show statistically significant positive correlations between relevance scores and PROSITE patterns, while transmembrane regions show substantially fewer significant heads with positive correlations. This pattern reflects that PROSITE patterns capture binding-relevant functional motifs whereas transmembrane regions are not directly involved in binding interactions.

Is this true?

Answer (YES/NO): NO